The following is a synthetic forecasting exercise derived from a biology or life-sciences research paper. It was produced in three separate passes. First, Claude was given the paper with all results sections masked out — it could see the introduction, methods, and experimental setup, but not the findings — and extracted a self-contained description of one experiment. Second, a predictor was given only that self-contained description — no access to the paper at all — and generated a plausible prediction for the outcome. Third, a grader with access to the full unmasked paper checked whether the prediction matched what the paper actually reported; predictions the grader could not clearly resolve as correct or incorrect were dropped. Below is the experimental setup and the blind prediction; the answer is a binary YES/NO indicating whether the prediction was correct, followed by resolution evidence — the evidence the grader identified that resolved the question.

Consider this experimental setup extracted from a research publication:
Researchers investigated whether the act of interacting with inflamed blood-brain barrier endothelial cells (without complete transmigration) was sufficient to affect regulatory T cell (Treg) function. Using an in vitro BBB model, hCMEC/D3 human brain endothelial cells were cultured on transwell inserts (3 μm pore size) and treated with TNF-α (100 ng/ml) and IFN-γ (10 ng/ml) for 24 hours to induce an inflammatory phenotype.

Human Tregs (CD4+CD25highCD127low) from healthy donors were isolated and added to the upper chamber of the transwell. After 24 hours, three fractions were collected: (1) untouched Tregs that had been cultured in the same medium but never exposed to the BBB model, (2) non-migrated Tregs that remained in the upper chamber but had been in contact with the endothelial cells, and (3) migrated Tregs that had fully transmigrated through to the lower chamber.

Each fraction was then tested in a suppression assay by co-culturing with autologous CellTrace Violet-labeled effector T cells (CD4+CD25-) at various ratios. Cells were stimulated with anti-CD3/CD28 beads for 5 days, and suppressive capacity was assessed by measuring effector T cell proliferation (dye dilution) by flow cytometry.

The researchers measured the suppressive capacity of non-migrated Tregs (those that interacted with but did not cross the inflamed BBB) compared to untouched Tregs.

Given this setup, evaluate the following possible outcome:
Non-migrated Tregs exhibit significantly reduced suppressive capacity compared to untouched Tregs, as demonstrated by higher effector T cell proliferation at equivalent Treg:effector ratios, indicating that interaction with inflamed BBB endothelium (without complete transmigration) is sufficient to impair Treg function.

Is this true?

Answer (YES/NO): YES